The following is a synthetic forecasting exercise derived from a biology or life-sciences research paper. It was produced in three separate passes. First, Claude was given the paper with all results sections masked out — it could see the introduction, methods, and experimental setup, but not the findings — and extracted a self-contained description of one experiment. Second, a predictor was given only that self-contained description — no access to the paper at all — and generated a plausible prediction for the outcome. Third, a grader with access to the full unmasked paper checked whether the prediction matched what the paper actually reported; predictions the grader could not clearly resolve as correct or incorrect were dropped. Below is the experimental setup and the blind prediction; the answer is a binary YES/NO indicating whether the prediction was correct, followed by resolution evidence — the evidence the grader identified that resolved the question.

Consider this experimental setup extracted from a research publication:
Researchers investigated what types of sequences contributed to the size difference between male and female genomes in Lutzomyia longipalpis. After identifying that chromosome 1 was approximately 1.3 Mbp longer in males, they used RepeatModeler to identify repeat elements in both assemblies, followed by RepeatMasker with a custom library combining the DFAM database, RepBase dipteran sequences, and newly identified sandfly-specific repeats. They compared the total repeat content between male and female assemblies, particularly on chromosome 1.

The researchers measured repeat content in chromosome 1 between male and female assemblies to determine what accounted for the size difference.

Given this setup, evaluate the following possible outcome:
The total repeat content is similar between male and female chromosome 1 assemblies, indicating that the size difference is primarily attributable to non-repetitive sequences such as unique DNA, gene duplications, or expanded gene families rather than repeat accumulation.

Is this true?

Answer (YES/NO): NO